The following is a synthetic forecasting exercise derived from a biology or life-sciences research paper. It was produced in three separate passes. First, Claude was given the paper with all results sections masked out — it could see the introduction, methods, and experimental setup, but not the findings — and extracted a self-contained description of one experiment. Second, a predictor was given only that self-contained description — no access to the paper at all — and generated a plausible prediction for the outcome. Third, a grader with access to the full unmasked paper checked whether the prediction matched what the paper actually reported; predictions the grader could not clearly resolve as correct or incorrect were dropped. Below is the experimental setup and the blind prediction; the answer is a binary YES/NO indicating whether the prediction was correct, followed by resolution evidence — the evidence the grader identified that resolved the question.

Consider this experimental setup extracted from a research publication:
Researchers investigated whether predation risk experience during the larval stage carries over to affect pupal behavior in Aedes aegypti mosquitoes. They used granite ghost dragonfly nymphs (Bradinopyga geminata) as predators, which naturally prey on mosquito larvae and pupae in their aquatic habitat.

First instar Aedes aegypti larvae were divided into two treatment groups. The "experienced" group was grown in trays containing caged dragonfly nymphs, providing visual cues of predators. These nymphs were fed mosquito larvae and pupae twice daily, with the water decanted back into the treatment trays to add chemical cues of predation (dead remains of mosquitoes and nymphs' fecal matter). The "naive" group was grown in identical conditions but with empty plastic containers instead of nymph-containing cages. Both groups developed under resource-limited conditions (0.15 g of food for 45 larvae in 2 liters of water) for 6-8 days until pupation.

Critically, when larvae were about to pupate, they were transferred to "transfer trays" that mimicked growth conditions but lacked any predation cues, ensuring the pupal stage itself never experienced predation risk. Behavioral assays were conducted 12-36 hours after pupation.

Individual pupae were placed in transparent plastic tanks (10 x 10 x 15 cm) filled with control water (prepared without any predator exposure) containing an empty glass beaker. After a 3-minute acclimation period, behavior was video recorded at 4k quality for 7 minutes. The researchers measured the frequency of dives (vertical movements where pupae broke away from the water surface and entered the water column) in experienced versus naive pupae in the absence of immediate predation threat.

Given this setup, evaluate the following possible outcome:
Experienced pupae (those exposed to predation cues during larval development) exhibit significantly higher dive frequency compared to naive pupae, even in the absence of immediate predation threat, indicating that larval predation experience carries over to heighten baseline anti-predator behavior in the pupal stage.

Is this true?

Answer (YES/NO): YES